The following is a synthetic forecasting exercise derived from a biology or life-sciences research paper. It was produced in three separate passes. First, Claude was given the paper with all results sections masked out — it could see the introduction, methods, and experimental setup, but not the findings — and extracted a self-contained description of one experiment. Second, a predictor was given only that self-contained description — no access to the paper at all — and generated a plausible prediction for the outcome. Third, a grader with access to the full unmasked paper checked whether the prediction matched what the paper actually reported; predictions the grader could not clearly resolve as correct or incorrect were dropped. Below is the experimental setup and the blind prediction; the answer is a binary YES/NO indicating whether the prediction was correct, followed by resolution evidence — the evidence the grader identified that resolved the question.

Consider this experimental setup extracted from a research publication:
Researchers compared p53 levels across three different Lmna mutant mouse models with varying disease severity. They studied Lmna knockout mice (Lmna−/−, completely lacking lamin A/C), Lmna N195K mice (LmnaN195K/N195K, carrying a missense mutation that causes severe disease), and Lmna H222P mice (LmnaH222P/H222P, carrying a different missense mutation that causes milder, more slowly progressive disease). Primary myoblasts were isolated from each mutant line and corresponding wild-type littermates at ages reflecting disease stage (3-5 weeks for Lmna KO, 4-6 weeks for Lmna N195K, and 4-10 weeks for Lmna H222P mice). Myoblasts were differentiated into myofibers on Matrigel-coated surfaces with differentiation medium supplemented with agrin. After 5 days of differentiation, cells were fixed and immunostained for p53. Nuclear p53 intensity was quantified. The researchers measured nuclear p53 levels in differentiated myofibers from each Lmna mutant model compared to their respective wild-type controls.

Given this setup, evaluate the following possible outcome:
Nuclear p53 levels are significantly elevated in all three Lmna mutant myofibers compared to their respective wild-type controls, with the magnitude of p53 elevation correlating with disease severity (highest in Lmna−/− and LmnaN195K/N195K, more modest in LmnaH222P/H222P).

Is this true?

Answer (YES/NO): NO